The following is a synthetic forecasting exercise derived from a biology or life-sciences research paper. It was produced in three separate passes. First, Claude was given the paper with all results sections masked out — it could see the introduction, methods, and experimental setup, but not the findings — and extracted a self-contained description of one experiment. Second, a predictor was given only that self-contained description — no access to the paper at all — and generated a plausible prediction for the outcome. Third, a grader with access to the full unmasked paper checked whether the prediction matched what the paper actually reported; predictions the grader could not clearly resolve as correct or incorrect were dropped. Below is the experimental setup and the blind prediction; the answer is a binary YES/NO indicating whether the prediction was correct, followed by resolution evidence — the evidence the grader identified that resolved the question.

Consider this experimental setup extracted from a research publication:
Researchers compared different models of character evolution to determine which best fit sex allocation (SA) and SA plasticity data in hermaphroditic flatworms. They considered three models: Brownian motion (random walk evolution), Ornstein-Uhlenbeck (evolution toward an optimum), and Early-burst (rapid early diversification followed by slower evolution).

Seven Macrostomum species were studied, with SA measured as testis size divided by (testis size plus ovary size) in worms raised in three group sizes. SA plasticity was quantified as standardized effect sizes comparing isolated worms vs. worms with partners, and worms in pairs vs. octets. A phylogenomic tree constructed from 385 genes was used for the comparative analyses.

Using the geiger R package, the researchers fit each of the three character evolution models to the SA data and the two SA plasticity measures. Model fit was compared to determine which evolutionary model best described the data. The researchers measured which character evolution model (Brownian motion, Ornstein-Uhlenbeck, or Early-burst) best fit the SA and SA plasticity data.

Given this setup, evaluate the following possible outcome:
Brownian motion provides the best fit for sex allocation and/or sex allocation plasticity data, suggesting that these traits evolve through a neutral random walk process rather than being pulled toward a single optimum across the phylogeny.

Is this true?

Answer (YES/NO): YES